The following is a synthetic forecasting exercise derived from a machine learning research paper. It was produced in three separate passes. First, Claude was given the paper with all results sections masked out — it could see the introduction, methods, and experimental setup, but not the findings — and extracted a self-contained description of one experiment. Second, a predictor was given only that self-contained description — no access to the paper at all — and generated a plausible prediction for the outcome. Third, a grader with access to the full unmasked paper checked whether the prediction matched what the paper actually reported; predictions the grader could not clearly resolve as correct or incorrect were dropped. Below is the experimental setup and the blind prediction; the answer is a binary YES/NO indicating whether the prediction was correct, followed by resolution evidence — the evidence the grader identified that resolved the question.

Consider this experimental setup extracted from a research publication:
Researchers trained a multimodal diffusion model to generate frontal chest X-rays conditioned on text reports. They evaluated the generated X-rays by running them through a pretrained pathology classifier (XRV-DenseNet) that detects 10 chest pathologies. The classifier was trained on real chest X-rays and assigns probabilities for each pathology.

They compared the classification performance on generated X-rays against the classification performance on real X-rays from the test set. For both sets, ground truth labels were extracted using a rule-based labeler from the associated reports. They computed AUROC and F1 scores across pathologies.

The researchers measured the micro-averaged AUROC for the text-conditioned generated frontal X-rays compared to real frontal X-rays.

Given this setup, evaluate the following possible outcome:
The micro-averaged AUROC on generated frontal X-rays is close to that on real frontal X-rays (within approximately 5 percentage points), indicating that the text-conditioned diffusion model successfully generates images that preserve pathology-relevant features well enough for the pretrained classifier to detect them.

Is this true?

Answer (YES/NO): YES